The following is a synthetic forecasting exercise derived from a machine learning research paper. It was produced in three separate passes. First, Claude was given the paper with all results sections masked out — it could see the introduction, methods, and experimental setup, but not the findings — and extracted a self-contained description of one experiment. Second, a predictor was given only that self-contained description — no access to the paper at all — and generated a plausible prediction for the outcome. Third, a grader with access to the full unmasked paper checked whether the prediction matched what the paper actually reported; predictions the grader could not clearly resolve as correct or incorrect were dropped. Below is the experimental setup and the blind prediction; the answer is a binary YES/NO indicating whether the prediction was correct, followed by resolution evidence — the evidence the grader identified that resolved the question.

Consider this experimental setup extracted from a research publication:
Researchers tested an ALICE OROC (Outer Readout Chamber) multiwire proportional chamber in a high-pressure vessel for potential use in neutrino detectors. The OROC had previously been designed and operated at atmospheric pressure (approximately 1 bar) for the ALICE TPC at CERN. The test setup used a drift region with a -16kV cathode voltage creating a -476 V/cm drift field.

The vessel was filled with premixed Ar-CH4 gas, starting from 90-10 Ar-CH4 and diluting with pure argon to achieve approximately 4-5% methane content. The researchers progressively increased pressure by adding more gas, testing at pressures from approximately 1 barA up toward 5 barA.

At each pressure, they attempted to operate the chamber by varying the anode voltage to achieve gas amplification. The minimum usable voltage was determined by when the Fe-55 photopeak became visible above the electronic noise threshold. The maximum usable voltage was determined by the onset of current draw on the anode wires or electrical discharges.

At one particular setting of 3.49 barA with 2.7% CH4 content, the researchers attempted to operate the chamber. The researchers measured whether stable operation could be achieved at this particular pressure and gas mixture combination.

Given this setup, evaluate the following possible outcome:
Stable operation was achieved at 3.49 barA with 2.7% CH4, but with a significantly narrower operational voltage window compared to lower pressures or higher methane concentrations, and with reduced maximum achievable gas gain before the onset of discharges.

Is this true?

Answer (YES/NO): NO